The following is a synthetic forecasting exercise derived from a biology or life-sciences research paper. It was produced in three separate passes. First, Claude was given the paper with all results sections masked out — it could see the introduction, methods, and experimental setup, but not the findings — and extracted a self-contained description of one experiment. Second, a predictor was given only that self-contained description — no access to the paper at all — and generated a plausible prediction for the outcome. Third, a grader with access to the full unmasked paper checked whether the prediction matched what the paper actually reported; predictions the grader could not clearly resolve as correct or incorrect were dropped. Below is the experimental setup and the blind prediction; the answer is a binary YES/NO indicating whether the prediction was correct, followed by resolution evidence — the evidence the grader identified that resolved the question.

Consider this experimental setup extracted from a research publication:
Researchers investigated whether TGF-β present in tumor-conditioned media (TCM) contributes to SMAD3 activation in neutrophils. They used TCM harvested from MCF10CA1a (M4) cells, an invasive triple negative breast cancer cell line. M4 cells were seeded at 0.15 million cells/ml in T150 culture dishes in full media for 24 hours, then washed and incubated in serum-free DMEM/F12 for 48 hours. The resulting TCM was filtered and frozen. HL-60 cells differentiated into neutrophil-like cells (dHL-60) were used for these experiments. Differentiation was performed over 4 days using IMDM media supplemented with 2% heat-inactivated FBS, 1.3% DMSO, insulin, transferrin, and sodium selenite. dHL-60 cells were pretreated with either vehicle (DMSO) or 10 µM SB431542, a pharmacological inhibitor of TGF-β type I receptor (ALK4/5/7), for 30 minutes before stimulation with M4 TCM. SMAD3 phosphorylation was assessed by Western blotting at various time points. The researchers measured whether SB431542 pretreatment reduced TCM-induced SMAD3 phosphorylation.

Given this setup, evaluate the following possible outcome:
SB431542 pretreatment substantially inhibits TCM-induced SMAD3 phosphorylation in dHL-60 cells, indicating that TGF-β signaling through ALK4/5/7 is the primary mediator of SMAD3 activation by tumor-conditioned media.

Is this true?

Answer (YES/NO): YES